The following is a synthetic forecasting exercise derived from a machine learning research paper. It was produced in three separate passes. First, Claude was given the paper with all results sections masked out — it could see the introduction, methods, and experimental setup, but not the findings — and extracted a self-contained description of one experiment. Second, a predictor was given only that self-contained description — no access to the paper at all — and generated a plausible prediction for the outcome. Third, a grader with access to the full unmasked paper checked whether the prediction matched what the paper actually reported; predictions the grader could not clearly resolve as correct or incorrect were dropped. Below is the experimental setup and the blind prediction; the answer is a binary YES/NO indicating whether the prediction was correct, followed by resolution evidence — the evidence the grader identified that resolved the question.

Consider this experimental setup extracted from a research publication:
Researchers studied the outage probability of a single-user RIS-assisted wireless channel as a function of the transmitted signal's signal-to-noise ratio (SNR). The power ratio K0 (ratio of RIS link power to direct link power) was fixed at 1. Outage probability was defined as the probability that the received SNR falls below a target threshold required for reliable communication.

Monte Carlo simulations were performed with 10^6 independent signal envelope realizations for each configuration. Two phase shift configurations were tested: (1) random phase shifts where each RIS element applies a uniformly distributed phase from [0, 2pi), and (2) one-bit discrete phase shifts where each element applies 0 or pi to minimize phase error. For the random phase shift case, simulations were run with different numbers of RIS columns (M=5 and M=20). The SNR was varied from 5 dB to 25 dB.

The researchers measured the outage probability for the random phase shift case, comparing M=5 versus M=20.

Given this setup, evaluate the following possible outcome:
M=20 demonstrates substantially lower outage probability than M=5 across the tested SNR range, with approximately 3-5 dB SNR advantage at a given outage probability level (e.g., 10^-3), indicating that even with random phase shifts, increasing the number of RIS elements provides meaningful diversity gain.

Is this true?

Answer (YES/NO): NO